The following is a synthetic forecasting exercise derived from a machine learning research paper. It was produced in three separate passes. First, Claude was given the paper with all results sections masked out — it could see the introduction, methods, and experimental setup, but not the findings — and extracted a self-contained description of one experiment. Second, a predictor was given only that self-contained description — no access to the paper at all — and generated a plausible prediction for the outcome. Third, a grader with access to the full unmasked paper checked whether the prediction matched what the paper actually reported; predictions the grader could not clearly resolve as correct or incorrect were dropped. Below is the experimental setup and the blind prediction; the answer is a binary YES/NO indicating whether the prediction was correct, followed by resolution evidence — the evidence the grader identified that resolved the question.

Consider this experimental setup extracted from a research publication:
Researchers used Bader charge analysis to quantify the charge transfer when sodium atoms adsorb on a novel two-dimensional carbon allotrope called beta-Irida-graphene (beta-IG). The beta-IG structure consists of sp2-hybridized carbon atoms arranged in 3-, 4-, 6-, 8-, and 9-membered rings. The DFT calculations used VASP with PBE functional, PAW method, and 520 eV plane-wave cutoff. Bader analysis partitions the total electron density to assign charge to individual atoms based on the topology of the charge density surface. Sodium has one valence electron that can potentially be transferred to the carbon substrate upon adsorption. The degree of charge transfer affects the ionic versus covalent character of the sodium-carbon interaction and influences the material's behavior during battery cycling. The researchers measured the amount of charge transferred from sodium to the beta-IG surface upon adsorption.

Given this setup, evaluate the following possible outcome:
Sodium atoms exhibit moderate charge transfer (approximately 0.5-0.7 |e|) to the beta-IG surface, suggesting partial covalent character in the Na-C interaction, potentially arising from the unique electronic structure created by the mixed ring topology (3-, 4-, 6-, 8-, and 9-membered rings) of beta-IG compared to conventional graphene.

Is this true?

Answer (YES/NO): NO